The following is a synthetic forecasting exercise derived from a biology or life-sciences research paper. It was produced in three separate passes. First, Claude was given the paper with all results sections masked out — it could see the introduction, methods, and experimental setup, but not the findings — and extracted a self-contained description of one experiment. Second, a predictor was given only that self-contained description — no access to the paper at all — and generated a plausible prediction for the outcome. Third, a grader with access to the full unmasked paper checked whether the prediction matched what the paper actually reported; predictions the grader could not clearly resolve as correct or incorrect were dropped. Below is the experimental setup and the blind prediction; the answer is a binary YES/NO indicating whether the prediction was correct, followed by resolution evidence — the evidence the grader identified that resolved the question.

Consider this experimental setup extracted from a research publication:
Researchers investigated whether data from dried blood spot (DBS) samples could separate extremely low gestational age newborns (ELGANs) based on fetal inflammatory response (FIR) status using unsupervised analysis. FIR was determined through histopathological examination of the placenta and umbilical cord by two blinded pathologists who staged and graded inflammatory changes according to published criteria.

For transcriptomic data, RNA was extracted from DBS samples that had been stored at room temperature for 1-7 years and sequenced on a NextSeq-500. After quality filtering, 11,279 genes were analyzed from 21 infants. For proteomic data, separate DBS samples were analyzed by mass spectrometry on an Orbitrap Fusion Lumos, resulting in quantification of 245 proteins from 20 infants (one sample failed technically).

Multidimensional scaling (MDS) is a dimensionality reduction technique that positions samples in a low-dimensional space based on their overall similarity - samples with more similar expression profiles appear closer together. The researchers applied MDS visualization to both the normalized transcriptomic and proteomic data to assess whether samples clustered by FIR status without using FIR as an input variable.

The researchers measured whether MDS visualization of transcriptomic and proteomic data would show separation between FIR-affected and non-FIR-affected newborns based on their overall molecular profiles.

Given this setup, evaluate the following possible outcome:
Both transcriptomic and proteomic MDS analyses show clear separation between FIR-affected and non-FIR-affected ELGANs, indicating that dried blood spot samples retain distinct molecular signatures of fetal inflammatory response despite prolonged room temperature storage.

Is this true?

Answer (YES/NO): YES